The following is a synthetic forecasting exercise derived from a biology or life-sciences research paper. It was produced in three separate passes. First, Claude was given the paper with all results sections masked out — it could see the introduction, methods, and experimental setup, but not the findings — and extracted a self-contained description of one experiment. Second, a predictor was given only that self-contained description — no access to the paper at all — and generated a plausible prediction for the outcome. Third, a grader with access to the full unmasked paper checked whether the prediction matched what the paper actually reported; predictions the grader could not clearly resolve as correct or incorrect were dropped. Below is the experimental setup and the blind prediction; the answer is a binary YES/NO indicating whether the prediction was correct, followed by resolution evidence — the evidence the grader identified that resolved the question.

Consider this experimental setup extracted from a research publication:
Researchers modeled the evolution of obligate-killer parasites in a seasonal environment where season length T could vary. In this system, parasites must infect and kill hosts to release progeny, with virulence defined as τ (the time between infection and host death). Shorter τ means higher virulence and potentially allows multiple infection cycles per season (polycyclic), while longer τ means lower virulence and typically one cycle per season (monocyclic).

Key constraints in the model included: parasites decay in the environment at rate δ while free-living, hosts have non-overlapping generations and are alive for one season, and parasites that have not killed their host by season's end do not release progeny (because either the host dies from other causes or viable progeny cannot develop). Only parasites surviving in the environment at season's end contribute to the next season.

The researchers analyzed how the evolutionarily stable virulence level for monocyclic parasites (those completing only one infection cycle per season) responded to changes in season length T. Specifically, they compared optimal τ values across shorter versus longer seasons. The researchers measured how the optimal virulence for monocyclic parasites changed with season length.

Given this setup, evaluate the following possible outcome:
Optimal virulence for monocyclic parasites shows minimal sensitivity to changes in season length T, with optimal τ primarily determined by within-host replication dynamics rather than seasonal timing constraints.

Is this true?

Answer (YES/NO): NO